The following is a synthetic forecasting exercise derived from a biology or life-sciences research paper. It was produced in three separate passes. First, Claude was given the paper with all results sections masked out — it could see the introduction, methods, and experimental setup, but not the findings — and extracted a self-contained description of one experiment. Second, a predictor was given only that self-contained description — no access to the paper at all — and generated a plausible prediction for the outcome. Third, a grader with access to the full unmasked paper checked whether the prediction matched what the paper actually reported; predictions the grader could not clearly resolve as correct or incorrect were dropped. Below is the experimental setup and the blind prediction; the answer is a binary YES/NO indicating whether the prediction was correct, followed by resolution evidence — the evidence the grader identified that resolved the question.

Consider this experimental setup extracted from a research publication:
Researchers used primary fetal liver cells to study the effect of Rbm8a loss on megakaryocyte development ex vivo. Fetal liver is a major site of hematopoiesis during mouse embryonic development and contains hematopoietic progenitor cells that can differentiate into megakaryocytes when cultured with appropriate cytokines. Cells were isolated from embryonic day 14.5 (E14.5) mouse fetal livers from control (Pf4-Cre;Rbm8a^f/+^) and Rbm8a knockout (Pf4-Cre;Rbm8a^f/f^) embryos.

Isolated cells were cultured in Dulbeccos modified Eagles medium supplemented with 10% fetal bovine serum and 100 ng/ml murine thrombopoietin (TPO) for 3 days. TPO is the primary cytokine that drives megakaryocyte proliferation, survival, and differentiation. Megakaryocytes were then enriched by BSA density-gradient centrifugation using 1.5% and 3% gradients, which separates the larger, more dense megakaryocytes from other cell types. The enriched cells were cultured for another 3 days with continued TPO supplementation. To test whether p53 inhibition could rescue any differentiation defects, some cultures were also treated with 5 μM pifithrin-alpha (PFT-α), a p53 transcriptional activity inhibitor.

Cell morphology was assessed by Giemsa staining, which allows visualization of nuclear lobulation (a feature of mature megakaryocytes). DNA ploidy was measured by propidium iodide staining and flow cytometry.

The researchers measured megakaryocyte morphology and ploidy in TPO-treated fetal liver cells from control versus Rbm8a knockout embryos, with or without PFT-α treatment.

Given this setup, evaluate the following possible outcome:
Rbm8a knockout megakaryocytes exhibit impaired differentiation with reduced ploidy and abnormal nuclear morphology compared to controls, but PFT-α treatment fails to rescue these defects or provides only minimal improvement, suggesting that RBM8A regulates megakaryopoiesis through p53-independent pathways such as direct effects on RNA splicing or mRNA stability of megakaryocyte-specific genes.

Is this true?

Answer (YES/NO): NO